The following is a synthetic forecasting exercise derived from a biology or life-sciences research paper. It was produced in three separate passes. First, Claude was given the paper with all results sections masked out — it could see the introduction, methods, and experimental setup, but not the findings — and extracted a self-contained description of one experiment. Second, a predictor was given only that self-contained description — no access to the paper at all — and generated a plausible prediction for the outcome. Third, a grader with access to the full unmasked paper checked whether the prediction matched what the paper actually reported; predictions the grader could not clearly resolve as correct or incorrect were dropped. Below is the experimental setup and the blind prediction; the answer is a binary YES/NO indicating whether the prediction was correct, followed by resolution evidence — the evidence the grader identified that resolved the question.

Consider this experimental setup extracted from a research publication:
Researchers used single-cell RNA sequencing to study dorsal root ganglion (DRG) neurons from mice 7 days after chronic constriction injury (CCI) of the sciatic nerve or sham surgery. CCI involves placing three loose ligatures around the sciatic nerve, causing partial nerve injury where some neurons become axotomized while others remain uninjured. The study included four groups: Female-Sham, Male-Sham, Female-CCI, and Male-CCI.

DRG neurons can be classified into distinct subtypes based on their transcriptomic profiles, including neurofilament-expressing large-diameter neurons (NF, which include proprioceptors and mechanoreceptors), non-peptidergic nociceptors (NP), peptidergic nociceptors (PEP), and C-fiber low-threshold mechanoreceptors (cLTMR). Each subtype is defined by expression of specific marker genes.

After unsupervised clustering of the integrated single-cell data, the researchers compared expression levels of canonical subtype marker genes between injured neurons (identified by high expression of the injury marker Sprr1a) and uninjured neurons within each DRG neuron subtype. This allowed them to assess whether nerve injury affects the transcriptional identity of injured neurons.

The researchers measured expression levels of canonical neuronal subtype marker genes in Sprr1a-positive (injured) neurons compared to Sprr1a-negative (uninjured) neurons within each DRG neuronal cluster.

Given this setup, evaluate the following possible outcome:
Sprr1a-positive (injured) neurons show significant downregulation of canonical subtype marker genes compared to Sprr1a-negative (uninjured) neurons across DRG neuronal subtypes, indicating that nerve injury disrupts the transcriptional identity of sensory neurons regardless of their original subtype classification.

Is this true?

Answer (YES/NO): NO